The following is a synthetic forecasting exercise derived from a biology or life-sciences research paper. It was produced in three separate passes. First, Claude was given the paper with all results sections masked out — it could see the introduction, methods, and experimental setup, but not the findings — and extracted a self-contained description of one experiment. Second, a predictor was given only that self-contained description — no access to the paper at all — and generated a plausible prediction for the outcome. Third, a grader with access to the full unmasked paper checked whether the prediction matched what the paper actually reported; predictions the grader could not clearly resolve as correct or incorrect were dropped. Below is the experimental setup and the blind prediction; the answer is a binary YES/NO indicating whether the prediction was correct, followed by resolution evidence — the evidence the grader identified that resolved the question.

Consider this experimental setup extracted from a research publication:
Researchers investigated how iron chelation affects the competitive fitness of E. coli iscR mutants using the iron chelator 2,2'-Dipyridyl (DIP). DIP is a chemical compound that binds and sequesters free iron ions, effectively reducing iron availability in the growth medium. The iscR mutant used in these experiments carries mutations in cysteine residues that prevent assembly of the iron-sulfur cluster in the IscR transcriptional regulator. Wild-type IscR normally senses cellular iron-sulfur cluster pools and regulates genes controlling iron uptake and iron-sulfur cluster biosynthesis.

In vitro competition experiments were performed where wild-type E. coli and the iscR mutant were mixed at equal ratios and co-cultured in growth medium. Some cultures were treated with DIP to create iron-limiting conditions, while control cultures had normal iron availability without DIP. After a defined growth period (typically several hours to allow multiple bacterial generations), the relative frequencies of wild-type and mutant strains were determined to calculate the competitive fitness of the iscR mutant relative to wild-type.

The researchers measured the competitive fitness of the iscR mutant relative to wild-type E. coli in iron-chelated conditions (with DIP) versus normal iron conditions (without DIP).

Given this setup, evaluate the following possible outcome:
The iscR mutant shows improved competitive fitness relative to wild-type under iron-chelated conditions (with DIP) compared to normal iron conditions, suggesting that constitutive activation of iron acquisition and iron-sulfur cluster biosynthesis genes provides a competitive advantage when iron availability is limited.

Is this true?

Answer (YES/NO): YES